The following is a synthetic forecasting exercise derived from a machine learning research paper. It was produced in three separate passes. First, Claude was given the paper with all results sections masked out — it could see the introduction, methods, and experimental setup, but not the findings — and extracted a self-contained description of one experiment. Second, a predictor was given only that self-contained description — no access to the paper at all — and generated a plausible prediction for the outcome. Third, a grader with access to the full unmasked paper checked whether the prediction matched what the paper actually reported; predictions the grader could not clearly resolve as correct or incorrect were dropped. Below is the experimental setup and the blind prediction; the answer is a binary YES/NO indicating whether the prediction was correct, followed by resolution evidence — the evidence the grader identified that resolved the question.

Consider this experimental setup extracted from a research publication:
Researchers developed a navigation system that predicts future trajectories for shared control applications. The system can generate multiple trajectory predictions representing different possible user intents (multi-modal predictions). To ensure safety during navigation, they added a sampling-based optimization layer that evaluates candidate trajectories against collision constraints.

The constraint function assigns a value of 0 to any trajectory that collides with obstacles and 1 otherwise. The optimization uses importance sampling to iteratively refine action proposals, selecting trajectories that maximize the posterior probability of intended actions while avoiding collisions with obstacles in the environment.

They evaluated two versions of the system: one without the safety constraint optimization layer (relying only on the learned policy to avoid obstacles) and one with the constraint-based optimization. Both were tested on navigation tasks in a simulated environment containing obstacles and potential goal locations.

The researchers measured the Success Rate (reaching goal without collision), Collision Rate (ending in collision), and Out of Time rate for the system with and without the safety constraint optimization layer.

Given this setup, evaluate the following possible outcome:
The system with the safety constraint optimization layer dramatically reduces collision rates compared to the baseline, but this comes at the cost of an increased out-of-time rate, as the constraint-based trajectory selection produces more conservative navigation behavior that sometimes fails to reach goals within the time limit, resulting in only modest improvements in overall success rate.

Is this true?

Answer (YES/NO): NO